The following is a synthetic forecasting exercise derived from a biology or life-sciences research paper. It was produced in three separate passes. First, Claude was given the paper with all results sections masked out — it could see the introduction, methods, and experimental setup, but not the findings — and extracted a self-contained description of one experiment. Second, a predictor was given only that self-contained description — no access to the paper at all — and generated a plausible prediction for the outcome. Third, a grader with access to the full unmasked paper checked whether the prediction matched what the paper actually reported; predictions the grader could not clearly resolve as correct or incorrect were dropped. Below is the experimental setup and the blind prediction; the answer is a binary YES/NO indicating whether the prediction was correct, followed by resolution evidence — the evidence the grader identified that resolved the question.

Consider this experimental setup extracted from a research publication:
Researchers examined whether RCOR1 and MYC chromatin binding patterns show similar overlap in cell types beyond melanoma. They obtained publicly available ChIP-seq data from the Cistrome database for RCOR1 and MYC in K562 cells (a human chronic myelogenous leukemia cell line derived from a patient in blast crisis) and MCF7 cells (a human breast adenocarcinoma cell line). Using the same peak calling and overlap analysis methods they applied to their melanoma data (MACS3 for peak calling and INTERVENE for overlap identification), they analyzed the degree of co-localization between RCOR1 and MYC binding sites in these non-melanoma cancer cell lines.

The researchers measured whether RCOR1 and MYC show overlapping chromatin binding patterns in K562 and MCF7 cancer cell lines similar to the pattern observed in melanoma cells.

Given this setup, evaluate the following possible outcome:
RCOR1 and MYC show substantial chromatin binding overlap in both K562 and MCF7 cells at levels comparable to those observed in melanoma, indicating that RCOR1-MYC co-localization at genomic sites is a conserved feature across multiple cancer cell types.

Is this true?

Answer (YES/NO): YES